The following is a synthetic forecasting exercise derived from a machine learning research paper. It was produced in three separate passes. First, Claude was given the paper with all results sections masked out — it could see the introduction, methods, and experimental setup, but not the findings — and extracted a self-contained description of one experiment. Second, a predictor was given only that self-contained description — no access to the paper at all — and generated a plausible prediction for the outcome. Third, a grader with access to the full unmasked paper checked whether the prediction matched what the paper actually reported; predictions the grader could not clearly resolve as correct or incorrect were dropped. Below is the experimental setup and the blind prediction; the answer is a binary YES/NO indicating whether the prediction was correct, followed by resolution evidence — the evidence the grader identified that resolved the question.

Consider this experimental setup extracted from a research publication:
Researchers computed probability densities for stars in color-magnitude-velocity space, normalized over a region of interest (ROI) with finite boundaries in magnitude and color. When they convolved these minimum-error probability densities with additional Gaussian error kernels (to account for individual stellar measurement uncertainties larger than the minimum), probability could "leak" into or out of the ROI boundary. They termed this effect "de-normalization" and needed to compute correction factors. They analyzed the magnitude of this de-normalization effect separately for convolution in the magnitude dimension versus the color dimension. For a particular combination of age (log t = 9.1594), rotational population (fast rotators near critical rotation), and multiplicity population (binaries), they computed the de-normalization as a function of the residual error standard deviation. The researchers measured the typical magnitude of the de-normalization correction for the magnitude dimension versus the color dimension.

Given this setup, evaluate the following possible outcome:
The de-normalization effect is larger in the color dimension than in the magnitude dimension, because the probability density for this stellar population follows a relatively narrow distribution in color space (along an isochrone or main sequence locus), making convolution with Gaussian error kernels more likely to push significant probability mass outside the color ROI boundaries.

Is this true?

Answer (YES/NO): YES